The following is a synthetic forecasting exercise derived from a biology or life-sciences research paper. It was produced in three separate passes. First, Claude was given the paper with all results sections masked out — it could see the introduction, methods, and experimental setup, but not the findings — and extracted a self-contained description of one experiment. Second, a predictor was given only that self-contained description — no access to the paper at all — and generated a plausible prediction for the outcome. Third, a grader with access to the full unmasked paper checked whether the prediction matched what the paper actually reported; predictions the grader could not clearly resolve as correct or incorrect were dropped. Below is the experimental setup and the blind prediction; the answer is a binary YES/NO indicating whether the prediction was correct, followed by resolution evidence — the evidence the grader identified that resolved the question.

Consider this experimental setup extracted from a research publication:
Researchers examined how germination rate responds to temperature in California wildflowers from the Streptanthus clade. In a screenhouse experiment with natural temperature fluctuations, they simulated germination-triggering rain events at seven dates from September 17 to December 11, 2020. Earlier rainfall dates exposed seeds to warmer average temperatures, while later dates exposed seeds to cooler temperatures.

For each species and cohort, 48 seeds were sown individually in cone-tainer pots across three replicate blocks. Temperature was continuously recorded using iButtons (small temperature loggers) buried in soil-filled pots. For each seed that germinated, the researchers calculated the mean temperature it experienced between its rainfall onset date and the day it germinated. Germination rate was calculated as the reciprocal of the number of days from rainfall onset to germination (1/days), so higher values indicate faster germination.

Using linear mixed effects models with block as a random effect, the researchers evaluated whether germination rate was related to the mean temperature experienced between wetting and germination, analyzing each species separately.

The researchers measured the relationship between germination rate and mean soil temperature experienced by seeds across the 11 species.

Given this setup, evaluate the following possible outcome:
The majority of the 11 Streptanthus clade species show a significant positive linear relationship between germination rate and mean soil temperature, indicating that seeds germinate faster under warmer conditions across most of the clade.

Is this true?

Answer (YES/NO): YES